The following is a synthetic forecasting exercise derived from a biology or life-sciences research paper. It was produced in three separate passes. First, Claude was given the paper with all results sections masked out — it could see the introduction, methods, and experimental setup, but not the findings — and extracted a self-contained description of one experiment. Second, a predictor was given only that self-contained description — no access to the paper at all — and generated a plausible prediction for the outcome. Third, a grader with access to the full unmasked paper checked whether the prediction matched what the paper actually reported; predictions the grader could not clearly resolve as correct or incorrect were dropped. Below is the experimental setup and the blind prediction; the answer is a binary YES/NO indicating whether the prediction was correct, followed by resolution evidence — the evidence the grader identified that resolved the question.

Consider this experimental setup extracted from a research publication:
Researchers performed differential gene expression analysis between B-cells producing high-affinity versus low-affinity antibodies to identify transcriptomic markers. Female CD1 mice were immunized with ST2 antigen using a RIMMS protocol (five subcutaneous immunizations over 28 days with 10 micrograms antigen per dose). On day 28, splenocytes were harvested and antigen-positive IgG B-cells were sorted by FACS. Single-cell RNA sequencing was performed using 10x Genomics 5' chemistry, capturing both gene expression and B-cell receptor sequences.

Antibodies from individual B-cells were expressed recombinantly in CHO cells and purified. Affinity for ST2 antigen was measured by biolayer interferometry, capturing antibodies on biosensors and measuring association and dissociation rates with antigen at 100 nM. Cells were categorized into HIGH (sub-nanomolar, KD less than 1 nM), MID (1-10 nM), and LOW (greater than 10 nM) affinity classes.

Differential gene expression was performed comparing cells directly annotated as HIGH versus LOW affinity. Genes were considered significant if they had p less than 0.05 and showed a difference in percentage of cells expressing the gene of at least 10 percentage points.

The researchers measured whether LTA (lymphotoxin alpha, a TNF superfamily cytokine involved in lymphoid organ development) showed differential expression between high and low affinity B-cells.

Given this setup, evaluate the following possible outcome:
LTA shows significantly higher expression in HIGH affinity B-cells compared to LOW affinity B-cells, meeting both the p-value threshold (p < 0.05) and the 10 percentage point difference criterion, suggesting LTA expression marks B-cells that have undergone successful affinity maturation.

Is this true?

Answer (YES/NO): NO